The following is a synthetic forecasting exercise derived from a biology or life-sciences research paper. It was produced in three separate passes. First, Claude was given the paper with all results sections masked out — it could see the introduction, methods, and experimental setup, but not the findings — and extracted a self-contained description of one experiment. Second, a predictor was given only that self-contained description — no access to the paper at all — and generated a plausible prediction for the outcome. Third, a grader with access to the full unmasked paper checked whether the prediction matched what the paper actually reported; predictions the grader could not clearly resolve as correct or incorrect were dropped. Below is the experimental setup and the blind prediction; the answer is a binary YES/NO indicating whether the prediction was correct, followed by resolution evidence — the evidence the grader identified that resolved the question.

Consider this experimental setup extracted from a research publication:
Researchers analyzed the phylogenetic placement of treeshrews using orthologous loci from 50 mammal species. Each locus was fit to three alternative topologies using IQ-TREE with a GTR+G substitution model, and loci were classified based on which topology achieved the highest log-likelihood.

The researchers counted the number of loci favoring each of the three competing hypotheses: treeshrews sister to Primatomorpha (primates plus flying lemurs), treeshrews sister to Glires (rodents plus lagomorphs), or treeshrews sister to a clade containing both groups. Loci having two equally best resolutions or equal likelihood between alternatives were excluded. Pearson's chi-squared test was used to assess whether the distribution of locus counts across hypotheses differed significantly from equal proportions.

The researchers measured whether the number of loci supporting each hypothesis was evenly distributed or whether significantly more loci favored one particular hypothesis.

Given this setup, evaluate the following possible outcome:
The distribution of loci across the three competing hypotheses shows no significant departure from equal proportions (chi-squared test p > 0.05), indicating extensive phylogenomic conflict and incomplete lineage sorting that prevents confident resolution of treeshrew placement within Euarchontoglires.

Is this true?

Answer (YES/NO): NO